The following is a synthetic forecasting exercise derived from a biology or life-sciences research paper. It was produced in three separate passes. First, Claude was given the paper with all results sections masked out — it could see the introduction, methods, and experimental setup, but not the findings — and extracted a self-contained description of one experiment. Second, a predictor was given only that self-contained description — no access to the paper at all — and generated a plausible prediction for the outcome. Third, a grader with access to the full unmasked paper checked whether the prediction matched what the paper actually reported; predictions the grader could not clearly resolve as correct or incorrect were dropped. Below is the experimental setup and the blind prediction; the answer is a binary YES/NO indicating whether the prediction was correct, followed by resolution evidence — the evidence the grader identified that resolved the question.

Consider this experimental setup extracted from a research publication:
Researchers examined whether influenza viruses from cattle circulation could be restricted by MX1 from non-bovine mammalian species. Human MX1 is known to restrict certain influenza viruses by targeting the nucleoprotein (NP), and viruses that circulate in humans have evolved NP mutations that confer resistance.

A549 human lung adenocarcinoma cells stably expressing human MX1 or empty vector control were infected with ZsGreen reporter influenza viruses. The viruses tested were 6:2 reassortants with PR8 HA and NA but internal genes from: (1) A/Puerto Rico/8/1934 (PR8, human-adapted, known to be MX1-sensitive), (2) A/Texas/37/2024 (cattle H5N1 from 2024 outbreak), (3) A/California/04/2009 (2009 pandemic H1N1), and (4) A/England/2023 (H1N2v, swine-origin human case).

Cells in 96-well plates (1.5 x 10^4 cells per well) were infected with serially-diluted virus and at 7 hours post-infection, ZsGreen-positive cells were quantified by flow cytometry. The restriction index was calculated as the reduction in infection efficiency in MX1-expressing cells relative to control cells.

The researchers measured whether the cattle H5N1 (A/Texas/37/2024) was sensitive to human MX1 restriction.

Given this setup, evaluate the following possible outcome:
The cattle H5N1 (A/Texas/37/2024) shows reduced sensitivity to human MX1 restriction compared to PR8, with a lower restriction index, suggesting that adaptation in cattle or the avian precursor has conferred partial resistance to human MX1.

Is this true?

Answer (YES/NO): NO